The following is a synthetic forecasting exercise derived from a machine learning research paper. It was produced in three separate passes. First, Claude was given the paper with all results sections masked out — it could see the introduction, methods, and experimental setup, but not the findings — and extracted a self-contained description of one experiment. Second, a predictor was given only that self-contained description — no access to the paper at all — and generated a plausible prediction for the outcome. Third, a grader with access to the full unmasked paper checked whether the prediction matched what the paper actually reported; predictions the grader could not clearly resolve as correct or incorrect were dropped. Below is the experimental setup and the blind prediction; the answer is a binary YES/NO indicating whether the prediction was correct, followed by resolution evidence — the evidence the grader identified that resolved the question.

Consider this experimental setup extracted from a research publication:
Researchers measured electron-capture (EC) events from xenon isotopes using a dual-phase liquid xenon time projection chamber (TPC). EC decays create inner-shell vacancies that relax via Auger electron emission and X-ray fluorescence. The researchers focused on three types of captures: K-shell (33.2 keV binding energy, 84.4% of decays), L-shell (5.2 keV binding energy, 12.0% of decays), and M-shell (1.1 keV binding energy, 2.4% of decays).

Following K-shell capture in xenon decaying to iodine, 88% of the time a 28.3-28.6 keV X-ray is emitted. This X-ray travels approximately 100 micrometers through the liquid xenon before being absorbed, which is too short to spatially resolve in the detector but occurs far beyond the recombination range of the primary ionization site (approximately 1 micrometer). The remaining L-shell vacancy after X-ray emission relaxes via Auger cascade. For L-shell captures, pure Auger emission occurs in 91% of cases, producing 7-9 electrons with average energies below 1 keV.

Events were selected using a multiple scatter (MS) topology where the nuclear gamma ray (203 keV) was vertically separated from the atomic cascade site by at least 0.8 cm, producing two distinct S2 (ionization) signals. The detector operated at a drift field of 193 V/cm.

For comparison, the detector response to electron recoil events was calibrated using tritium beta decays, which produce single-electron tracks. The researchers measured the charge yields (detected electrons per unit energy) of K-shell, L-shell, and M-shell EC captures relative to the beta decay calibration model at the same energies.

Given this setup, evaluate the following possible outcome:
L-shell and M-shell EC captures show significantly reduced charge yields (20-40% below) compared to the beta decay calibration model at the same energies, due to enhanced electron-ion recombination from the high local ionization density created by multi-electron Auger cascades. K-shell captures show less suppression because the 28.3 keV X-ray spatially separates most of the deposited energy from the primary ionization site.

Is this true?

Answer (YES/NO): NO